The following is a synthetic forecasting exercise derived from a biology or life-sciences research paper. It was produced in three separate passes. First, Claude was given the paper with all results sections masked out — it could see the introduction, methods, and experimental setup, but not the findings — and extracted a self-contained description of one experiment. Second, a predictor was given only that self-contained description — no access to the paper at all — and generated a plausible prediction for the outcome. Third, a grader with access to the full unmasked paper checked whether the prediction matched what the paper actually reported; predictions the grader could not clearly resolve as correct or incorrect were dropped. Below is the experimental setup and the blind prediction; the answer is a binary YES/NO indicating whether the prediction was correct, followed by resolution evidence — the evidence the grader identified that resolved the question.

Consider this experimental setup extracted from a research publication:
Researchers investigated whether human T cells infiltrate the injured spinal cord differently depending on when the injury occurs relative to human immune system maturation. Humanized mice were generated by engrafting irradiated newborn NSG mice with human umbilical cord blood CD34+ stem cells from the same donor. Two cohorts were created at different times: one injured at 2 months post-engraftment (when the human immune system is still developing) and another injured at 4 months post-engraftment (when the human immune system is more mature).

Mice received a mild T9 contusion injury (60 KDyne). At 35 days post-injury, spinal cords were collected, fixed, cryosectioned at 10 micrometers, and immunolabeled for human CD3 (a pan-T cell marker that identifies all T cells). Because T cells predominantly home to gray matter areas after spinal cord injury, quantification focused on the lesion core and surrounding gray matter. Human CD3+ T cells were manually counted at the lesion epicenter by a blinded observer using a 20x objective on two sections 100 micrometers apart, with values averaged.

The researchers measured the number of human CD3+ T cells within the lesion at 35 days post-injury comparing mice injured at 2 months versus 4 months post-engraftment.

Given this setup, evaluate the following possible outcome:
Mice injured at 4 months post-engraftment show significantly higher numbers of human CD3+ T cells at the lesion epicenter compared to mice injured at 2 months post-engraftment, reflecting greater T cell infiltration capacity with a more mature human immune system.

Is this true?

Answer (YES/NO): YES